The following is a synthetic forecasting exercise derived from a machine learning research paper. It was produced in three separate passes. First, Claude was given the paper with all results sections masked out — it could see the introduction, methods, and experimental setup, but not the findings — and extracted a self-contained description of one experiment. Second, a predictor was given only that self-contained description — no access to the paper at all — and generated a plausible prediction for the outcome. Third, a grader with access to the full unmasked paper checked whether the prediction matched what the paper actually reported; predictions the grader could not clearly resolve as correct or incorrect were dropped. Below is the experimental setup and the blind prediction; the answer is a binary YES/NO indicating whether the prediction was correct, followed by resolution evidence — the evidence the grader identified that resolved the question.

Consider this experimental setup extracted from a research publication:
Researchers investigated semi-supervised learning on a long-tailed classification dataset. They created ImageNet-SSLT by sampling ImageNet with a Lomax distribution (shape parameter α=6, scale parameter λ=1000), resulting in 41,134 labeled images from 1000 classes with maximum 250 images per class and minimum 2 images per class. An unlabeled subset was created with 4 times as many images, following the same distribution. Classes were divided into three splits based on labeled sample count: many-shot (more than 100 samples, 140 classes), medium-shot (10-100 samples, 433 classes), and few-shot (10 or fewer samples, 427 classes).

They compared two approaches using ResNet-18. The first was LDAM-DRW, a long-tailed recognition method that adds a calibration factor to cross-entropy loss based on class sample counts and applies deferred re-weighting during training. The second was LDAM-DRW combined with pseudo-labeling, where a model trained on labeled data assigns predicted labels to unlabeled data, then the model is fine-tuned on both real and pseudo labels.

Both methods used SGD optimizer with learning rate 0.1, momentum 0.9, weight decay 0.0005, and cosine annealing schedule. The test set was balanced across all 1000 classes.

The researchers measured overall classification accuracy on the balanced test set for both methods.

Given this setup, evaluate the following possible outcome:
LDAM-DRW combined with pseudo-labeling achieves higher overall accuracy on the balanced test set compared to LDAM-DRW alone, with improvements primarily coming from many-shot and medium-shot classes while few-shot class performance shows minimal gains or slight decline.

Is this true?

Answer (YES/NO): NO